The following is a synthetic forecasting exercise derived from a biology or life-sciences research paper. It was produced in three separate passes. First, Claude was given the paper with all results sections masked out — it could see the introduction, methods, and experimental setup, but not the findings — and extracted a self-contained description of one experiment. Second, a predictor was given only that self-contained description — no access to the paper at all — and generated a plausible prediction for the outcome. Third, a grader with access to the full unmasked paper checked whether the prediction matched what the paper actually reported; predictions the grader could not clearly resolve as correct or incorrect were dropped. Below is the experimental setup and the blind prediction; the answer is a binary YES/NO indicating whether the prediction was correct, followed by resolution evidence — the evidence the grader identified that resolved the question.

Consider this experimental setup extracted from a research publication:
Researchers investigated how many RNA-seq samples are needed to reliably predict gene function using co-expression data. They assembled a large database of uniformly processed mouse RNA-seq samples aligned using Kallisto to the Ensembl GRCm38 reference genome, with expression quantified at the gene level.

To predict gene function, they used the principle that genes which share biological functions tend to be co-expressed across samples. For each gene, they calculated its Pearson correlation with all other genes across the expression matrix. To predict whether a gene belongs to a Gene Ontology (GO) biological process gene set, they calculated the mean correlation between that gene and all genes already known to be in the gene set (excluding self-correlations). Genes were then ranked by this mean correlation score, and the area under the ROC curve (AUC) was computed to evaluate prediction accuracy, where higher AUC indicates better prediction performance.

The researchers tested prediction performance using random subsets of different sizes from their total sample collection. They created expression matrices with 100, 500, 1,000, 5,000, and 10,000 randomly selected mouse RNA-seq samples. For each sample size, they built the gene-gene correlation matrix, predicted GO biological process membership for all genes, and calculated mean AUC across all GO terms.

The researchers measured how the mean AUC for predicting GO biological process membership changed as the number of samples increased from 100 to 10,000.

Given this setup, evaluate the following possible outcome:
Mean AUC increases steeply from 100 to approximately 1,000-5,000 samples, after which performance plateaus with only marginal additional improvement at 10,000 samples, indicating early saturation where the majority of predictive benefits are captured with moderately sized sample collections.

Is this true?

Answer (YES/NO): NO